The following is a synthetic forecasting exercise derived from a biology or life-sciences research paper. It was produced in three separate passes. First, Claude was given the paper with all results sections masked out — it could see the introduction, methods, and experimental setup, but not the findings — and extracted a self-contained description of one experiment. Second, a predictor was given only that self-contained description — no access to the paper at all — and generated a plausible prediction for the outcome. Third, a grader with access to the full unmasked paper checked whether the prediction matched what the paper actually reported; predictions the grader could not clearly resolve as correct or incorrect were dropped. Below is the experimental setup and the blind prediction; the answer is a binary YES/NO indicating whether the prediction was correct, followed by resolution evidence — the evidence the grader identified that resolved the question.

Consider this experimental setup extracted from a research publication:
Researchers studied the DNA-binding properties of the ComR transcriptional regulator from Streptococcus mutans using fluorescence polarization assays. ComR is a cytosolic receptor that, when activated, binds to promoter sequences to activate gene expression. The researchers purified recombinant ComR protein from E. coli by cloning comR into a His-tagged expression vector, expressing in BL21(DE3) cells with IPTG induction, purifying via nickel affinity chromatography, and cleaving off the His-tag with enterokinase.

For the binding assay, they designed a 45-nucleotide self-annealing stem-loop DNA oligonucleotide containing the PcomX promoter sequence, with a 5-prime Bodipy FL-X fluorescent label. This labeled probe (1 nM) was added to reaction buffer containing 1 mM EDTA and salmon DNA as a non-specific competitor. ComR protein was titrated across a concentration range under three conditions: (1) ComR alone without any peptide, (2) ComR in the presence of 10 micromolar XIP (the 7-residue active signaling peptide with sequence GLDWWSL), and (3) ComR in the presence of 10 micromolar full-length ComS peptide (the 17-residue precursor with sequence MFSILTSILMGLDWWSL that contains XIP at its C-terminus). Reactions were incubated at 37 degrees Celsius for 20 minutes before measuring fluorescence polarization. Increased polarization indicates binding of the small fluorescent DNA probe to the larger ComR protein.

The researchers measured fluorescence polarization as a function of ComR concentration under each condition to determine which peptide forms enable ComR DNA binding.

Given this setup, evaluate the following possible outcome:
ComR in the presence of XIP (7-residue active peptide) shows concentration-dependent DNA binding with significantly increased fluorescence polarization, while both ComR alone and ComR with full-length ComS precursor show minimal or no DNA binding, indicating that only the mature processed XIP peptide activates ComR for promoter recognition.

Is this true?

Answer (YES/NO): NO